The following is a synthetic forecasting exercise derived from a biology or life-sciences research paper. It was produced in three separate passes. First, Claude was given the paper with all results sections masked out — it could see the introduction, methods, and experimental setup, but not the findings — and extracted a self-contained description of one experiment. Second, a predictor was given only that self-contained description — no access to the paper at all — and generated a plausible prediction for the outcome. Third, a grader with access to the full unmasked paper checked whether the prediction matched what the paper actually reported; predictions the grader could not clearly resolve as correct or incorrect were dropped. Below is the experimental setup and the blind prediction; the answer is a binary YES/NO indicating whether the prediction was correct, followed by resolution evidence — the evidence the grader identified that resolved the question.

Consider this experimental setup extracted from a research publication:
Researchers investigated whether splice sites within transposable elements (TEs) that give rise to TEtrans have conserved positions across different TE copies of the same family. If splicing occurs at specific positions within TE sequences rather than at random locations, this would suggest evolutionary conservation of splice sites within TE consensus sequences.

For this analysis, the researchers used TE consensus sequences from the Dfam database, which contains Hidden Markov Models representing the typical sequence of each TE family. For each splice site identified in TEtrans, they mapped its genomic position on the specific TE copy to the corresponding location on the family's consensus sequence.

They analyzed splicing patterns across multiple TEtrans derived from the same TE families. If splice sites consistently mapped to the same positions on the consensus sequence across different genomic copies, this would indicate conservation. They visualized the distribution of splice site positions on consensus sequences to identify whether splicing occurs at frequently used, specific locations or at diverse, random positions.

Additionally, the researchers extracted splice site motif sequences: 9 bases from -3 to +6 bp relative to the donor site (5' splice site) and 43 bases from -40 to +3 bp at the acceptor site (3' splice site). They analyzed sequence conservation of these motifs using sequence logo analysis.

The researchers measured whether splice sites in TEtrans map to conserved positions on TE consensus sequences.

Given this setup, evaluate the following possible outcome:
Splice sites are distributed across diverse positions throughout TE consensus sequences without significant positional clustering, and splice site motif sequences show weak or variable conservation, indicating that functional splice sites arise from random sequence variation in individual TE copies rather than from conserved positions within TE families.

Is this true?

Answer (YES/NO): NO